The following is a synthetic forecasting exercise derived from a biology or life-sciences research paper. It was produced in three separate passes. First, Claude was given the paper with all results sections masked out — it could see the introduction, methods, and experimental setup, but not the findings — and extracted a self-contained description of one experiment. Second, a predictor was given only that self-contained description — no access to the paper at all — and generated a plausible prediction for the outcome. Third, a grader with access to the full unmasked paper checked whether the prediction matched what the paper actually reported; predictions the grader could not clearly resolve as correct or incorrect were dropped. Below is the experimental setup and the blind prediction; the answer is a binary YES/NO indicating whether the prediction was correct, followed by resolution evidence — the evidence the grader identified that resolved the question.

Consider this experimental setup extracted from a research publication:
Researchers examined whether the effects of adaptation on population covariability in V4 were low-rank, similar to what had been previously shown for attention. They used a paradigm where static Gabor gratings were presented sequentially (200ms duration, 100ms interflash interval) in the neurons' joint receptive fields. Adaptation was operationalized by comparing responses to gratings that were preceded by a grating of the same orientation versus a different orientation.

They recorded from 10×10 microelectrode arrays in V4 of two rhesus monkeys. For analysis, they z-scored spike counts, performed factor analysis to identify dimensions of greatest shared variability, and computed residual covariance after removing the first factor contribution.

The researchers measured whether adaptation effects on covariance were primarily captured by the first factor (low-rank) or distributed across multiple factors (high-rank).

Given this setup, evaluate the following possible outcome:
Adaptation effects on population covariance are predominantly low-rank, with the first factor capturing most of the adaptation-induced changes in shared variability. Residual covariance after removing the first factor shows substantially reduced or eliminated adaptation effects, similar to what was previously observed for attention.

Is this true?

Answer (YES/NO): YES